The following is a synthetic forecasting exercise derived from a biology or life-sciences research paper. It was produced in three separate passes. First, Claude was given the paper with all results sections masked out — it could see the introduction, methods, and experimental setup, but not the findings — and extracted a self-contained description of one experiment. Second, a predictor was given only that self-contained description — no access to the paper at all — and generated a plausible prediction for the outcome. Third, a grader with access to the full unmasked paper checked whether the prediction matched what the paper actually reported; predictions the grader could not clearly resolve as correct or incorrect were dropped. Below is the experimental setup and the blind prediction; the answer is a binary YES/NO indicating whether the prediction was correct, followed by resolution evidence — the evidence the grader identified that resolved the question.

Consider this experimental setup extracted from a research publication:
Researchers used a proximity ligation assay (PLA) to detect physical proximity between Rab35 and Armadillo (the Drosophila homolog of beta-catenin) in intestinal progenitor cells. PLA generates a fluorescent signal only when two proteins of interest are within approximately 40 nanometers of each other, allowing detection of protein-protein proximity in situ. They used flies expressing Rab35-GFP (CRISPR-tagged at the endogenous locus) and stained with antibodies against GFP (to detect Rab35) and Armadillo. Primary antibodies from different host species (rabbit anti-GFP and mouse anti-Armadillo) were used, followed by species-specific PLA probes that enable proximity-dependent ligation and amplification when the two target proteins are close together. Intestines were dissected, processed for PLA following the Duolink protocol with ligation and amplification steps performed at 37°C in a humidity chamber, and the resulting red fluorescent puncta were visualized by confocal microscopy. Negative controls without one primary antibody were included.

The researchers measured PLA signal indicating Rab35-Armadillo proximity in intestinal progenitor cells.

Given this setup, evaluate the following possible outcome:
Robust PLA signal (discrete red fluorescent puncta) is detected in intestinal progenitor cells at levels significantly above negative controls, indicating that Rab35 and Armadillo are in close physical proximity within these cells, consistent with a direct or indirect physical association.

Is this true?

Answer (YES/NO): YES